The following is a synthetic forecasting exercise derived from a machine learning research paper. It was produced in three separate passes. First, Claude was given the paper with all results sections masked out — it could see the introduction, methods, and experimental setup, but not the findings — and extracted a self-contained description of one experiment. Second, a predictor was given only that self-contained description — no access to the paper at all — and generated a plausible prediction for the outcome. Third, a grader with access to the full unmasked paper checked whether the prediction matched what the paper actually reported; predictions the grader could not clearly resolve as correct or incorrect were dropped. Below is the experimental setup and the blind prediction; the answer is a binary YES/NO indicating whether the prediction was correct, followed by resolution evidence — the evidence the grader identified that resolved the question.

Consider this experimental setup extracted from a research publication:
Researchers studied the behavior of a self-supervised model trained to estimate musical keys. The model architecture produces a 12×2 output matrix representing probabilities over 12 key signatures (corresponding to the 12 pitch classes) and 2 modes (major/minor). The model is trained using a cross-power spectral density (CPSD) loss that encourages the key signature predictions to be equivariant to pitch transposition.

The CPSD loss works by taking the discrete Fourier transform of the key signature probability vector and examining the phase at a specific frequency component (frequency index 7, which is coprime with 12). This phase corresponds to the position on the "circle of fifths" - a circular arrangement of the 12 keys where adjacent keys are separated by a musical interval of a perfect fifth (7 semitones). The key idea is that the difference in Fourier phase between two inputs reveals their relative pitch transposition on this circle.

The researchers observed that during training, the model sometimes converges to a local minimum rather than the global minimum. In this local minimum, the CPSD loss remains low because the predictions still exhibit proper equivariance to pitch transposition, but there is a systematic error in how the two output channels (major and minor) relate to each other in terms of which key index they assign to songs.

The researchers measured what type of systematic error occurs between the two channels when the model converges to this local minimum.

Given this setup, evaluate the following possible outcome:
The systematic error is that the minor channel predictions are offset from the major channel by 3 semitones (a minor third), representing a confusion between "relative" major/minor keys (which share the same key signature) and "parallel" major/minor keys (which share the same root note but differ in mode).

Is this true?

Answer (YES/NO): NO